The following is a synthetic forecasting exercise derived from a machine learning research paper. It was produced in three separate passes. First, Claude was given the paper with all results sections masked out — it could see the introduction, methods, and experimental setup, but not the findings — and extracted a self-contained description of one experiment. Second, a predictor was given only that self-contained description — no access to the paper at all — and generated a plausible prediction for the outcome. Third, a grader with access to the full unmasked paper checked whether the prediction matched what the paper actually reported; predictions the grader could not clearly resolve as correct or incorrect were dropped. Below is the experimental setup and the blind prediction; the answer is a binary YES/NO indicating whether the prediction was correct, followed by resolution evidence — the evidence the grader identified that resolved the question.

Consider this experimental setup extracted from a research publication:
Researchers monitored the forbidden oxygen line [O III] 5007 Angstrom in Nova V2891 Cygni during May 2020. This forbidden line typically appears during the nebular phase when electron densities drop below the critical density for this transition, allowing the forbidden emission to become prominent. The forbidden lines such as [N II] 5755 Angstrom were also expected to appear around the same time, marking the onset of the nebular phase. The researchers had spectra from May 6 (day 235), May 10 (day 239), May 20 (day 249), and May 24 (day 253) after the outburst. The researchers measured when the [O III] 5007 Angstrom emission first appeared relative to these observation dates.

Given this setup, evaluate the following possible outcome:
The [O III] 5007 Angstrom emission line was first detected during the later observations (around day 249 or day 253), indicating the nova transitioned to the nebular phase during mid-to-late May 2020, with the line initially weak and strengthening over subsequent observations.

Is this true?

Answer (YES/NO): YES